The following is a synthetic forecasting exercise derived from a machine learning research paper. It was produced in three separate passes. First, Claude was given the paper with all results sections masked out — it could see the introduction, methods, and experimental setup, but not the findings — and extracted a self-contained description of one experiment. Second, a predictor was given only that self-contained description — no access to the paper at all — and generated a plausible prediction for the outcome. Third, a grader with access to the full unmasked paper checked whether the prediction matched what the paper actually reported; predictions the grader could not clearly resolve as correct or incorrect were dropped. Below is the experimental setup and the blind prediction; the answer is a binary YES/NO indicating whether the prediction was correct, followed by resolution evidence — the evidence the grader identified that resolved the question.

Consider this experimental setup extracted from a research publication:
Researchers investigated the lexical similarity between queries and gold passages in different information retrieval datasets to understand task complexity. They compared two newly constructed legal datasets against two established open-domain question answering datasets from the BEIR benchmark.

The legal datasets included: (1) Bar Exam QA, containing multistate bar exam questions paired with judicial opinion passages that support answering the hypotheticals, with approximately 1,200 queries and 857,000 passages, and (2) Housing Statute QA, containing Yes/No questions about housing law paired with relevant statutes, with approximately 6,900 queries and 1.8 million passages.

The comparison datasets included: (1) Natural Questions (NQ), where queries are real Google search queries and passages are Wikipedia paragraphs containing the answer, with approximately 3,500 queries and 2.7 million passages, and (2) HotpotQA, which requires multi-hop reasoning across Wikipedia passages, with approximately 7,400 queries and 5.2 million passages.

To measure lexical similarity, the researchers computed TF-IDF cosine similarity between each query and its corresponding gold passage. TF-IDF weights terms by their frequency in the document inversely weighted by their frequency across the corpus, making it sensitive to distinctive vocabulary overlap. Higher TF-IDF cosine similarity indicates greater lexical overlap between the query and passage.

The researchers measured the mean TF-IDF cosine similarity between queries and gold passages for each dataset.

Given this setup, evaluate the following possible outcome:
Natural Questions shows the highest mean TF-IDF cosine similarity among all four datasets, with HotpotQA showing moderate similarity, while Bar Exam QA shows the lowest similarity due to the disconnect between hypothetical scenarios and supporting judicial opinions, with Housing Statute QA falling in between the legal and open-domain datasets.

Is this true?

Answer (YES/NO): NO